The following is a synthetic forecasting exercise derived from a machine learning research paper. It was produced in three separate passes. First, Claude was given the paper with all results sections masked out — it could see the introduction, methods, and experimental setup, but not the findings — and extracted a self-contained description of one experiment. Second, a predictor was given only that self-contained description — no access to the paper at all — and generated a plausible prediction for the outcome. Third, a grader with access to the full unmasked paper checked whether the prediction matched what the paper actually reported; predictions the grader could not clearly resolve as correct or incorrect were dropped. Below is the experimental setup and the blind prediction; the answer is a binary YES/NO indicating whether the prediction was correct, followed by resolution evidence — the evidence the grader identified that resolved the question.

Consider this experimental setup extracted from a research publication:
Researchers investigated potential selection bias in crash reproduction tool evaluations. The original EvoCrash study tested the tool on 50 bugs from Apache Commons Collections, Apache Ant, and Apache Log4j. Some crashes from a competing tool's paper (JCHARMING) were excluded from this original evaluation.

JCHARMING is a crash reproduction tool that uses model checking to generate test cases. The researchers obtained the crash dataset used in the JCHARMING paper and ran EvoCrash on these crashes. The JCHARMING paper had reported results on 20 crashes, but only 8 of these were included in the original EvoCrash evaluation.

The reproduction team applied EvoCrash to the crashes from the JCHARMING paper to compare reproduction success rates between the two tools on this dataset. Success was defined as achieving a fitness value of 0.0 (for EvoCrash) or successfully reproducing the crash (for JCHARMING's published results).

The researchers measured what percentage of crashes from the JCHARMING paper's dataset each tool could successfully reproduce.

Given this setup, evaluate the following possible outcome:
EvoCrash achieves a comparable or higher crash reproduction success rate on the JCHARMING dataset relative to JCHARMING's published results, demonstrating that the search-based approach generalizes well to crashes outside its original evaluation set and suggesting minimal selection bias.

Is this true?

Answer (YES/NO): NO